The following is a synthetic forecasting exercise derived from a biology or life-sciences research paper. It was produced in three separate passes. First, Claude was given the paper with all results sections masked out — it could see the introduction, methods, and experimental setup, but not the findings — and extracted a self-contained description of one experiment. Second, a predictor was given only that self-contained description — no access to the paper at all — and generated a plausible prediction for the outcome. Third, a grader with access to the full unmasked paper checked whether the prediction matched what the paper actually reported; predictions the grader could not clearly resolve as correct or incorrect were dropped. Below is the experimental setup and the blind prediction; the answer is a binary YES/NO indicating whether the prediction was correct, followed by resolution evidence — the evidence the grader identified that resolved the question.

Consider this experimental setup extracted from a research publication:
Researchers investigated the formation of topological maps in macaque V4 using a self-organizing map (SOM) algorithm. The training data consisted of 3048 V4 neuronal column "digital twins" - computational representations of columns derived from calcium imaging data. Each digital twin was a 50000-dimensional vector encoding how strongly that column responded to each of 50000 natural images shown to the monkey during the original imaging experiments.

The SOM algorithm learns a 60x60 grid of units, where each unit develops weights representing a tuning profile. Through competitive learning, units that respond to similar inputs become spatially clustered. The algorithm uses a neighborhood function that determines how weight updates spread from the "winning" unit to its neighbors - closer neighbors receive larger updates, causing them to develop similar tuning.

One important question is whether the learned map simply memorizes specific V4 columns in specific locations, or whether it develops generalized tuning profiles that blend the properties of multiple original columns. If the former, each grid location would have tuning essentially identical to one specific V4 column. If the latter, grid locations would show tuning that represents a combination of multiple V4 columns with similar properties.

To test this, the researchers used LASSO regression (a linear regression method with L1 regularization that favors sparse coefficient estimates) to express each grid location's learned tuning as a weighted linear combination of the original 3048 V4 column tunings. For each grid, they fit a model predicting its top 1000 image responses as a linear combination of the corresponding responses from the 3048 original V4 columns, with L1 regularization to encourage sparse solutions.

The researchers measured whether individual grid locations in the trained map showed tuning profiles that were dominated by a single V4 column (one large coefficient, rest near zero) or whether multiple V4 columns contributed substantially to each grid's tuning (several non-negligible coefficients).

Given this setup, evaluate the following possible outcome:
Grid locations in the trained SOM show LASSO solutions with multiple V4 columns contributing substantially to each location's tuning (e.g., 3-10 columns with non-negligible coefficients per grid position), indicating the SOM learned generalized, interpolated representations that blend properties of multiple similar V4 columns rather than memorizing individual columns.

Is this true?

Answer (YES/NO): YES